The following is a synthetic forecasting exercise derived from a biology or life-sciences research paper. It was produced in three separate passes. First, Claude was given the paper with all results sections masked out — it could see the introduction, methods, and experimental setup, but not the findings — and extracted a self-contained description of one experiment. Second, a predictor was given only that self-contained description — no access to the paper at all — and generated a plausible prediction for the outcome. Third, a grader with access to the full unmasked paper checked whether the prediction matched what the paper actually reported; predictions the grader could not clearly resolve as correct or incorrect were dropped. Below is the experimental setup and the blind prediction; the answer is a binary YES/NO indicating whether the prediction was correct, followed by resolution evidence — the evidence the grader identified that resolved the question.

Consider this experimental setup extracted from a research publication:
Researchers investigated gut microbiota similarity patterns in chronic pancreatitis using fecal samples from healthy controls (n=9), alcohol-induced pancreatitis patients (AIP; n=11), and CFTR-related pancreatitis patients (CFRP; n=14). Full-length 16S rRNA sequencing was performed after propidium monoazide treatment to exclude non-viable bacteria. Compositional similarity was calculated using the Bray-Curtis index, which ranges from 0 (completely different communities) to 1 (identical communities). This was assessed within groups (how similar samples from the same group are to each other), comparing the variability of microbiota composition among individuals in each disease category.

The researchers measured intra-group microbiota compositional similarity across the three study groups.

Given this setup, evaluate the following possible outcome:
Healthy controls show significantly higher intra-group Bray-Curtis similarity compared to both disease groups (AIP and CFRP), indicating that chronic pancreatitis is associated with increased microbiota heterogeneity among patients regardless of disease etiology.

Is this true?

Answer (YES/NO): YES